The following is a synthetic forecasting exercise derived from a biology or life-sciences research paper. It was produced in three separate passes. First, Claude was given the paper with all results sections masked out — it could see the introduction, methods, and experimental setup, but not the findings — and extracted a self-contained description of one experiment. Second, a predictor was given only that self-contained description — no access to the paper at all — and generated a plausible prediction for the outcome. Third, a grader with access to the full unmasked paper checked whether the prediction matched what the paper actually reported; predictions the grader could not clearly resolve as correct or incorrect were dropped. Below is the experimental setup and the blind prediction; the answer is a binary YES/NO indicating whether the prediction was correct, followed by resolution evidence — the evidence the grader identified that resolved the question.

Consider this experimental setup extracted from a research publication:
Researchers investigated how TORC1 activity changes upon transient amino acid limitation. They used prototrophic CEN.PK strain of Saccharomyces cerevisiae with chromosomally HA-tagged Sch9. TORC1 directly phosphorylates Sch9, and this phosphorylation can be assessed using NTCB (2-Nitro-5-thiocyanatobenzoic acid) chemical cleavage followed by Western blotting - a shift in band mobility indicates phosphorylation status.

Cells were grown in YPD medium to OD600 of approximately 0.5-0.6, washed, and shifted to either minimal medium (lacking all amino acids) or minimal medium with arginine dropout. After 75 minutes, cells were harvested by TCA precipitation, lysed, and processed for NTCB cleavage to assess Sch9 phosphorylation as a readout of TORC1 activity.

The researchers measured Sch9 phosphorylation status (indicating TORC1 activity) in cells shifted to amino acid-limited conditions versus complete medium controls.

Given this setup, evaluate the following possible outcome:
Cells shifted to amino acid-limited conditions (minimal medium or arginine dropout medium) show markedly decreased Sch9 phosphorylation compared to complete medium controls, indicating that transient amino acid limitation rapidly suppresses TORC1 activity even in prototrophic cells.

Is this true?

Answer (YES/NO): YES